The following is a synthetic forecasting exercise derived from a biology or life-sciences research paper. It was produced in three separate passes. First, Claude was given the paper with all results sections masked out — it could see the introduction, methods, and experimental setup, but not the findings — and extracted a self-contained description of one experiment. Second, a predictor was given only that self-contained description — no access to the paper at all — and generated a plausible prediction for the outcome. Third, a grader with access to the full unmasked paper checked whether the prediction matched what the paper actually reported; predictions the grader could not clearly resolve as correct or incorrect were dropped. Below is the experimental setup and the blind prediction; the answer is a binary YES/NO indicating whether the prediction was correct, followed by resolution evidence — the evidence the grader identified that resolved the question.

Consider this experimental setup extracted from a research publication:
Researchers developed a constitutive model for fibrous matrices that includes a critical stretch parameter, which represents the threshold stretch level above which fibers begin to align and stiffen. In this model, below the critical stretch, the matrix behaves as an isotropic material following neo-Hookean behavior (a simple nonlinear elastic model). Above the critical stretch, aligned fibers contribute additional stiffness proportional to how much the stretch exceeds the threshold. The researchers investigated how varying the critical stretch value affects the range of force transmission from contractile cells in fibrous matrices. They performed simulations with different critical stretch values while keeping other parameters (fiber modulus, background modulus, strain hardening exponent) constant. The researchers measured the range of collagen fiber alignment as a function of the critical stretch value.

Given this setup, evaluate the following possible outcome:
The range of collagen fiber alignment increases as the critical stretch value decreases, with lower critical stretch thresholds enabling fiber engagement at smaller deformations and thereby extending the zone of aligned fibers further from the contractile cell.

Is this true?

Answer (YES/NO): YES